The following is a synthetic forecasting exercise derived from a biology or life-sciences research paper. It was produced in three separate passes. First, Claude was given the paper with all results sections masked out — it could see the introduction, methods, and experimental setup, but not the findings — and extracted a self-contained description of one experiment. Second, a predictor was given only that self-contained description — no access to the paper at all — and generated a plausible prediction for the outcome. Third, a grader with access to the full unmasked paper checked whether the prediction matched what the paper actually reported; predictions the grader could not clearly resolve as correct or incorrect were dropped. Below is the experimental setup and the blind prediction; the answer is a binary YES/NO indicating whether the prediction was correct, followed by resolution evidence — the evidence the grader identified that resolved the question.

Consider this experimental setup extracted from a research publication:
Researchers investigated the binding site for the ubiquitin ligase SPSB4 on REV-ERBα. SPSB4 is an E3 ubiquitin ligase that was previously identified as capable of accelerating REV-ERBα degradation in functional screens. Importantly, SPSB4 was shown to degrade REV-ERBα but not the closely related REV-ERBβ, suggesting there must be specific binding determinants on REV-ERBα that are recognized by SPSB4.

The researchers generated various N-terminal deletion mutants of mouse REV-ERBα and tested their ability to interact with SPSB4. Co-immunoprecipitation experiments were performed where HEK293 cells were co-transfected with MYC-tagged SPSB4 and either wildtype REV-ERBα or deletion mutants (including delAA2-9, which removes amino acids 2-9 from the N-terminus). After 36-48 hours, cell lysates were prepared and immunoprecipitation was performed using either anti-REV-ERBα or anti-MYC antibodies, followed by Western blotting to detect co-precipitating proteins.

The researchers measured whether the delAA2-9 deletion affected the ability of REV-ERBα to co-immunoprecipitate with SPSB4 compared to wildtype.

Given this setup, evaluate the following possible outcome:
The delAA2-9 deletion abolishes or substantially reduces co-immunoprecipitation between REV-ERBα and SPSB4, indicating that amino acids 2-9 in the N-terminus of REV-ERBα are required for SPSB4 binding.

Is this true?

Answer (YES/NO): YES